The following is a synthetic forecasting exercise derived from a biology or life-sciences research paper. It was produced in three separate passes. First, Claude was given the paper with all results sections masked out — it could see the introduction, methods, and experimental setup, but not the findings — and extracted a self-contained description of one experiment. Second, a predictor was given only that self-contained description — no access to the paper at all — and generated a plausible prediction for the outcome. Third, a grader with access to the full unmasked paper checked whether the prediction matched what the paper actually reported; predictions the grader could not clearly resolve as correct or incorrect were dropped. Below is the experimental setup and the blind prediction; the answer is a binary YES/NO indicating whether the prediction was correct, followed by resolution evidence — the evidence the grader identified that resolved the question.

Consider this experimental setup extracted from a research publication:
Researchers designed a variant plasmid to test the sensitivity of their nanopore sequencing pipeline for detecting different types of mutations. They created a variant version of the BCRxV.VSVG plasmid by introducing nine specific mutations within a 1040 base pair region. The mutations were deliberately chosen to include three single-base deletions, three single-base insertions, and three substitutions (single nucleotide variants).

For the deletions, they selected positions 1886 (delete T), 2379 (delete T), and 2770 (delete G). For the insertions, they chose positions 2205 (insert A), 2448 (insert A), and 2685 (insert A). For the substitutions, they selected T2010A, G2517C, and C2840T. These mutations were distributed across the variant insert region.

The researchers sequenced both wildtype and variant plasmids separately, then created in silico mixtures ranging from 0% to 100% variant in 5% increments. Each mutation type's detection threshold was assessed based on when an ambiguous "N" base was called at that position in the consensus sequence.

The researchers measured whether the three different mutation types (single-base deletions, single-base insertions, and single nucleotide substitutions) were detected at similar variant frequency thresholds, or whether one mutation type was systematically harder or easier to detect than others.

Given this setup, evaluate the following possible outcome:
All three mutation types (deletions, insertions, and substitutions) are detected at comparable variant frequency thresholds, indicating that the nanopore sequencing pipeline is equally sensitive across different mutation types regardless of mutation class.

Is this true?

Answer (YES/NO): NO